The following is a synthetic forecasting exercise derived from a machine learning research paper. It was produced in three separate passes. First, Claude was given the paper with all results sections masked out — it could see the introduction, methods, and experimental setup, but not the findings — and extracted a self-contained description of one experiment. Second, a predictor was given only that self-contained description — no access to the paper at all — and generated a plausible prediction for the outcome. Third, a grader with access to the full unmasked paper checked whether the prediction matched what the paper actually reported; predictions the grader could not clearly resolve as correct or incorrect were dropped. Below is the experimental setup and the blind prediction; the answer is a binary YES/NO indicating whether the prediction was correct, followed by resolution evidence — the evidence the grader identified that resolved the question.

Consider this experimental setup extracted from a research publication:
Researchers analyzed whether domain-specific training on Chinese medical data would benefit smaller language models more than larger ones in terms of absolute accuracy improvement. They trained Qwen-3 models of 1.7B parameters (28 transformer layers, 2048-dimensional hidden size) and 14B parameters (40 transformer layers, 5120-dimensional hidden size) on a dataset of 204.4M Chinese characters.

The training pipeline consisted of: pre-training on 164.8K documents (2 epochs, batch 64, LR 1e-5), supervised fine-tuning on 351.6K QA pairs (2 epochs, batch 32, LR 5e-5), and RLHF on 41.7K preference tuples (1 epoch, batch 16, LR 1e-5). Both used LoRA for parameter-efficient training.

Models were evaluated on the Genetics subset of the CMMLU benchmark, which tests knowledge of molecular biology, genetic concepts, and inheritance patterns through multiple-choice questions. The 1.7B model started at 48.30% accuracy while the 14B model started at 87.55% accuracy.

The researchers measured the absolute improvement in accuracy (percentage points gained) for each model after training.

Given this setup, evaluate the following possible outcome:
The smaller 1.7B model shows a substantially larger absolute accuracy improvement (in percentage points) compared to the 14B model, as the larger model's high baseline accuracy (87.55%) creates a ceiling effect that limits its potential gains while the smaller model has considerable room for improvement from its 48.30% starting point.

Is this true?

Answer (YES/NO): YES